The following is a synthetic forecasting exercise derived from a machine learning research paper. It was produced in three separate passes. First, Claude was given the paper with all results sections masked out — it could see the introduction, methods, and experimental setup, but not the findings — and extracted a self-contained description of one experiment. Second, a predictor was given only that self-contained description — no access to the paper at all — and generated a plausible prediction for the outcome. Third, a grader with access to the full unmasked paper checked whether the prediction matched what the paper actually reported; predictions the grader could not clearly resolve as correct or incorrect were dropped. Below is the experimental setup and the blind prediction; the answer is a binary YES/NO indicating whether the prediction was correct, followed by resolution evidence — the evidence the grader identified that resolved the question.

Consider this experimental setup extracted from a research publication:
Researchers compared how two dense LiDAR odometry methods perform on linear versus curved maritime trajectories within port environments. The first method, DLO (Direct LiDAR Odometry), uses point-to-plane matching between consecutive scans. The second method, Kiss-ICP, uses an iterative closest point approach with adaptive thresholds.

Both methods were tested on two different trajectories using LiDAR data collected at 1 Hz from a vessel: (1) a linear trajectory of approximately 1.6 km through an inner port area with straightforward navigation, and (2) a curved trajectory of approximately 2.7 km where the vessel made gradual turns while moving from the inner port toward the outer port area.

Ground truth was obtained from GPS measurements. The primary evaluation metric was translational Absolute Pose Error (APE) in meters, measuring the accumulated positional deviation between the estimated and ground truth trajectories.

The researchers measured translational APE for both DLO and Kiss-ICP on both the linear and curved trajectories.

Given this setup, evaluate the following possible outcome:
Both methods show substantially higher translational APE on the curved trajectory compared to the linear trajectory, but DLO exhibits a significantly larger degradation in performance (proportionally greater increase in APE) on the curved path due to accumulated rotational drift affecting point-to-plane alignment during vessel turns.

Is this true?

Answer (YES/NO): YES